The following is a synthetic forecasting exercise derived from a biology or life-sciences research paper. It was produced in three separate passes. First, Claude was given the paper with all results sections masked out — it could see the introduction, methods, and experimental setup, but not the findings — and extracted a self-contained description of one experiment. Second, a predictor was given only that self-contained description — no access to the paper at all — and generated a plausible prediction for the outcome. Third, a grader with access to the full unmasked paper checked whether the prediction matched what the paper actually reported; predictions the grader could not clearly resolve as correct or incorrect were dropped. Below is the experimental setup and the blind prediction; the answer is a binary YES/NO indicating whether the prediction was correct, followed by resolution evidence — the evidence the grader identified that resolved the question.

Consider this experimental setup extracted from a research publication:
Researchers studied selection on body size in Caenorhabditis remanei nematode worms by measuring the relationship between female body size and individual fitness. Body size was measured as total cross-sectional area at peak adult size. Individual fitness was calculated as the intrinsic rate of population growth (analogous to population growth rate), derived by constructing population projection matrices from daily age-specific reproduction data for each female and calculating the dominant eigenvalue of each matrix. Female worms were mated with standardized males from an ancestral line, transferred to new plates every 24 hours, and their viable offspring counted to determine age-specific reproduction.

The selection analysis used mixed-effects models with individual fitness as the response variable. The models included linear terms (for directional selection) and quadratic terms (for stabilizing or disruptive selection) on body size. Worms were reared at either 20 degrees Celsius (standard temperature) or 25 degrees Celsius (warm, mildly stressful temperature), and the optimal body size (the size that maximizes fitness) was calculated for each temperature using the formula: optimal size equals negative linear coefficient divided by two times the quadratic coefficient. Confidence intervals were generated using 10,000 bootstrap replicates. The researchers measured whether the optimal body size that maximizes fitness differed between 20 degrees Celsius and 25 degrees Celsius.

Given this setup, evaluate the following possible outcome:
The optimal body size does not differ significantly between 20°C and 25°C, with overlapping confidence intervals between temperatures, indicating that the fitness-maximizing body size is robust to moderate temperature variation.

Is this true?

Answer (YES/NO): NO